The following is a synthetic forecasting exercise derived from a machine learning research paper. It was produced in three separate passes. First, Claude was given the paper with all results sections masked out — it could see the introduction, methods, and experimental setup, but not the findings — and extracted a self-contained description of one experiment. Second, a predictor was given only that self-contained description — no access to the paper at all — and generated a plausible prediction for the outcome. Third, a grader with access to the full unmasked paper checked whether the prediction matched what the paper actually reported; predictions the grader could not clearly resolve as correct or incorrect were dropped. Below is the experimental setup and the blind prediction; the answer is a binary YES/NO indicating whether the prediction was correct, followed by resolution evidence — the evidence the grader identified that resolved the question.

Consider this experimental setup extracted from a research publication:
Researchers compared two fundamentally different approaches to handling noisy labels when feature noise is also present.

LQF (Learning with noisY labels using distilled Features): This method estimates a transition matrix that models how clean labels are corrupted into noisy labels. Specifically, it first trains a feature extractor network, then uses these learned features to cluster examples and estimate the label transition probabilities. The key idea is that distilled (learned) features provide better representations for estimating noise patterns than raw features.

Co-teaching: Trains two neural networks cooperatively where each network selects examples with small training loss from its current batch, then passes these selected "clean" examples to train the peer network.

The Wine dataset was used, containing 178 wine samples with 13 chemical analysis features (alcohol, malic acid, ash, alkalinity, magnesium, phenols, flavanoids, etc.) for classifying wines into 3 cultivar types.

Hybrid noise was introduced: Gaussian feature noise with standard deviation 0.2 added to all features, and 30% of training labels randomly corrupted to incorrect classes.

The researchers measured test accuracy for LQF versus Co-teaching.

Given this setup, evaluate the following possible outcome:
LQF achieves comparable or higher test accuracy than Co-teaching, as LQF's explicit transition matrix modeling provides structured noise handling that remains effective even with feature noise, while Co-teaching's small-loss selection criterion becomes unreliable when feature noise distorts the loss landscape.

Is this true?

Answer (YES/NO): YES